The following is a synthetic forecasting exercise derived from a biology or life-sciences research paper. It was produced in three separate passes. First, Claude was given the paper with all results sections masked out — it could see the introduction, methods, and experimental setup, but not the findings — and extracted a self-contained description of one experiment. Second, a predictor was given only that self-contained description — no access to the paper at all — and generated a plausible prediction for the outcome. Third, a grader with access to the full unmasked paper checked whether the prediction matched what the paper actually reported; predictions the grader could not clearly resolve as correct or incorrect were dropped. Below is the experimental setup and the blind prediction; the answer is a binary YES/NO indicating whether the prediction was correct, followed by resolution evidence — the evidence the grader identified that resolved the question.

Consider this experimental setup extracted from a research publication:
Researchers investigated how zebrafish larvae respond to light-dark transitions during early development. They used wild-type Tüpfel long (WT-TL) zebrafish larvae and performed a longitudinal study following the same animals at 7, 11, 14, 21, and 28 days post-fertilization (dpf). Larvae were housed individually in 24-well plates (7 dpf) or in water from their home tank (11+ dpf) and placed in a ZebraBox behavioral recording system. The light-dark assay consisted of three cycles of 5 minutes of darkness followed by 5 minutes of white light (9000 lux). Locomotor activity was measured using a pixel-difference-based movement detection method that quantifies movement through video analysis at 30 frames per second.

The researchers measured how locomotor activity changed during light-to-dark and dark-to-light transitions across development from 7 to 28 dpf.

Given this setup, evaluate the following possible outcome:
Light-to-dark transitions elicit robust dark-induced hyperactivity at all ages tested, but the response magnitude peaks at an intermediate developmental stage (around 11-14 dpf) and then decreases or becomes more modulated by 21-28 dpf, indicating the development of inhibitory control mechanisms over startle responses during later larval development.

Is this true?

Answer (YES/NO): NO